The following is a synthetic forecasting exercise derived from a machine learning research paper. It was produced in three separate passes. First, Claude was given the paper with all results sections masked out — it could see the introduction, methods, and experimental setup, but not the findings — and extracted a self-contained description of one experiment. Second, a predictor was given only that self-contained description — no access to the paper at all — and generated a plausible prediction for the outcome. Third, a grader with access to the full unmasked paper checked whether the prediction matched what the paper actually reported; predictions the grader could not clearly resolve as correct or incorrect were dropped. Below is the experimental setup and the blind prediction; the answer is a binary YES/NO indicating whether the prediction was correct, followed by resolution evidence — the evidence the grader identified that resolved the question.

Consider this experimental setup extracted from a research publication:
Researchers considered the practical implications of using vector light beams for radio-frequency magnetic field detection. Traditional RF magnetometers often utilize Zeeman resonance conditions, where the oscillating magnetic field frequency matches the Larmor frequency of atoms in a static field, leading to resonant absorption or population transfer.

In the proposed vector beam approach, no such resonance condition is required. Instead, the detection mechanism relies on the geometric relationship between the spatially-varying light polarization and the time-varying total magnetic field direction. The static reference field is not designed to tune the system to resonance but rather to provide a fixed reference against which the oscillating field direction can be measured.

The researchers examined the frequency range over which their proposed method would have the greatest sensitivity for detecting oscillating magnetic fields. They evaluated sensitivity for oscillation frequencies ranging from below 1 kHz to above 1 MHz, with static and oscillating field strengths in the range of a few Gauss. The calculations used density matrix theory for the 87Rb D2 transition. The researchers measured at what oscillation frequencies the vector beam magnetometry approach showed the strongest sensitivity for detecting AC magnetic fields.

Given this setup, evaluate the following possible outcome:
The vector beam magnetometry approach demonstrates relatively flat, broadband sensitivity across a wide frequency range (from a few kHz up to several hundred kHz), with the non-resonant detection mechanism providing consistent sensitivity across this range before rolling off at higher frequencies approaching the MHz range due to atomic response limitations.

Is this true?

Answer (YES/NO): NO